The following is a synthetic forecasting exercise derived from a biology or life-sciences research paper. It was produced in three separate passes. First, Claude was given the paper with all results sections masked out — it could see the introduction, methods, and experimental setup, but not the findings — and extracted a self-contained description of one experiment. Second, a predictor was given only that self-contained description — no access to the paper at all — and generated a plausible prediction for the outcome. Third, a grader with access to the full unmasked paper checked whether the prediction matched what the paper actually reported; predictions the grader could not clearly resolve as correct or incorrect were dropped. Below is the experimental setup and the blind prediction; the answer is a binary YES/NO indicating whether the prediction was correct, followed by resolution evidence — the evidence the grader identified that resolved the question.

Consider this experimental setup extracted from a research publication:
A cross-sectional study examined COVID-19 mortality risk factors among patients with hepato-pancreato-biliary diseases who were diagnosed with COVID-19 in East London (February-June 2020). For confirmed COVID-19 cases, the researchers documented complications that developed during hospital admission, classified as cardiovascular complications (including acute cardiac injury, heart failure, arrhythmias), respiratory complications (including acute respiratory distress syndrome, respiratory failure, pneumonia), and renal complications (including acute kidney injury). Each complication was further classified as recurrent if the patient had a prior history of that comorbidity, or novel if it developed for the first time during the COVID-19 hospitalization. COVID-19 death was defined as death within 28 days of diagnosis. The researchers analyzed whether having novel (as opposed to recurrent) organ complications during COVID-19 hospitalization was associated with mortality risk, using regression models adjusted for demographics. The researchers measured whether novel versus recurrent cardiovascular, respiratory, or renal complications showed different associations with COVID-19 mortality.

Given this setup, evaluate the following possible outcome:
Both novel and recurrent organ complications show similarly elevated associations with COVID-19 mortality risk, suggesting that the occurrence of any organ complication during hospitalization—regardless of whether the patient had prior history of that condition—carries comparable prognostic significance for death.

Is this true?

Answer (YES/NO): NO